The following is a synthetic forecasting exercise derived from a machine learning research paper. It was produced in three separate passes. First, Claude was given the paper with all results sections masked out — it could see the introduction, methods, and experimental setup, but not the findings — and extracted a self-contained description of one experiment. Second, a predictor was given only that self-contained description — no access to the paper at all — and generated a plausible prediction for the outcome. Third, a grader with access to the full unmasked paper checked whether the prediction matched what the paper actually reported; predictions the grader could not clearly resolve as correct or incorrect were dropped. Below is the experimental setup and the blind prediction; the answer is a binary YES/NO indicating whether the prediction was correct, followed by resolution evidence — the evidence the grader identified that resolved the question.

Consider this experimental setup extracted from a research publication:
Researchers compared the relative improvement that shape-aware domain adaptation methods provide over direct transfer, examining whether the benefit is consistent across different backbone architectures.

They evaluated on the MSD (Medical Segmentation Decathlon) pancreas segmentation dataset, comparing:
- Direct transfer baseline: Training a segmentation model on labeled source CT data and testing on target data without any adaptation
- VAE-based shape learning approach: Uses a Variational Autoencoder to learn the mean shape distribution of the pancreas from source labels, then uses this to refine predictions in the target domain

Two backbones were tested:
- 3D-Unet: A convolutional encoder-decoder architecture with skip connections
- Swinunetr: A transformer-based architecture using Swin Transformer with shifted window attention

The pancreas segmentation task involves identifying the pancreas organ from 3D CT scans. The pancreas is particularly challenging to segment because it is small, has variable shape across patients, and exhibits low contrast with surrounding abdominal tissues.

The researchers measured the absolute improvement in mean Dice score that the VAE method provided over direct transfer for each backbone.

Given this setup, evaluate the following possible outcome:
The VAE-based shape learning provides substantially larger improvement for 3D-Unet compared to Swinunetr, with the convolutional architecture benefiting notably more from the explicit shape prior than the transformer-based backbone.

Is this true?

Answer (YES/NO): YES